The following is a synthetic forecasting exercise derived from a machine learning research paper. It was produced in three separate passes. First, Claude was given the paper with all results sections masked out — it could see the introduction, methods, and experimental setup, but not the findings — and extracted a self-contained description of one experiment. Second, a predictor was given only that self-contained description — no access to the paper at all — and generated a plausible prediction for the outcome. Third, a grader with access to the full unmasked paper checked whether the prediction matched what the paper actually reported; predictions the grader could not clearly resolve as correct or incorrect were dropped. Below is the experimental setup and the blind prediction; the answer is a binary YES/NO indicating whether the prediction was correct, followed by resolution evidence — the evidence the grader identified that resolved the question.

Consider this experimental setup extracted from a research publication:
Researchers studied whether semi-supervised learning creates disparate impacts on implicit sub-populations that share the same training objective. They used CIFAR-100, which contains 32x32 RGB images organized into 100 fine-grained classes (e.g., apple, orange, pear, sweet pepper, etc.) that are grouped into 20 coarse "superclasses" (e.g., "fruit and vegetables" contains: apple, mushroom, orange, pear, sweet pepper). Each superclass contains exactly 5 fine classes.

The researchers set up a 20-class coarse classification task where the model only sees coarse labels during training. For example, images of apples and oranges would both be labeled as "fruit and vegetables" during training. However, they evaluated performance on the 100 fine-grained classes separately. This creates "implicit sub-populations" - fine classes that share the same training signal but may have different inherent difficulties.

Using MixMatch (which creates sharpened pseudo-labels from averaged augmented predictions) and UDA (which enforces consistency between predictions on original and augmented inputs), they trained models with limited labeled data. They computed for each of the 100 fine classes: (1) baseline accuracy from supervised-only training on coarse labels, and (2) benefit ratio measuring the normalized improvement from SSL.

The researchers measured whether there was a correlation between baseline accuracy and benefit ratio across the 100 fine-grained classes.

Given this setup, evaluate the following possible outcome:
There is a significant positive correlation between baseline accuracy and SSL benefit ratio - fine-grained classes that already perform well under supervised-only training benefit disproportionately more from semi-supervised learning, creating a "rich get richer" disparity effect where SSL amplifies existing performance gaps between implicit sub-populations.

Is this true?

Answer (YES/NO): YES